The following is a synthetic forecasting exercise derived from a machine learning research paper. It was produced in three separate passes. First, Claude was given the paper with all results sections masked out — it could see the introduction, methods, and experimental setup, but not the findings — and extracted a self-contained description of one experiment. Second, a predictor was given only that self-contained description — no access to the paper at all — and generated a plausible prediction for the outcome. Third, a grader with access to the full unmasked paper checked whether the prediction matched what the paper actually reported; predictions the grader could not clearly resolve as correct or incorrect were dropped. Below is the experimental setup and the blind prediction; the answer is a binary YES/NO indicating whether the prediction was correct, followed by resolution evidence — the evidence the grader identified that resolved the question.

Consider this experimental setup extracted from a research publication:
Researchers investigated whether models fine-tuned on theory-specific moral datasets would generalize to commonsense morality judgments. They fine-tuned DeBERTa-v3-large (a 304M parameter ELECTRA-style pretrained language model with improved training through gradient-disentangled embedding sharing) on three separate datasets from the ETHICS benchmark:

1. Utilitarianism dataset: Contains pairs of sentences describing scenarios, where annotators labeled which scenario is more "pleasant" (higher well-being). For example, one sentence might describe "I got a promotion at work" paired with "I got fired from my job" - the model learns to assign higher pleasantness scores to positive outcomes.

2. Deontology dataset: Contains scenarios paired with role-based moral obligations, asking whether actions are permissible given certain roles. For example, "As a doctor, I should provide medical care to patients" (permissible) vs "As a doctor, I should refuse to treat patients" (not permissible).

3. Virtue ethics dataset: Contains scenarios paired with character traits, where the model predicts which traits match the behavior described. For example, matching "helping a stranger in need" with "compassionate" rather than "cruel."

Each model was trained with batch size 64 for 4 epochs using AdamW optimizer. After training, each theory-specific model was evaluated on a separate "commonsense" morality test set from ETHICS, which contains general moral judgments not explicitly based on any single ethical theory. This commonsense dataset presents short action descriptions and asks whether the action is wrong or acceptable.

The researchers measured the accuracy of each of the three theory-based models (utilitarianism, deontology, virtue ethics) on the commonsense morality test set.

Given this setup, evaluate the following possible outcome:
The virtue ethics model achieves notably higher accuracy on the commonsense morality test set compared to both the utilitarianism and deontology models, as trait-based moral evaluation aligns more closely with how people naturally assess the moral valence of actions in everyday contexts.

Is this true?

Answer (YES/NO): NO